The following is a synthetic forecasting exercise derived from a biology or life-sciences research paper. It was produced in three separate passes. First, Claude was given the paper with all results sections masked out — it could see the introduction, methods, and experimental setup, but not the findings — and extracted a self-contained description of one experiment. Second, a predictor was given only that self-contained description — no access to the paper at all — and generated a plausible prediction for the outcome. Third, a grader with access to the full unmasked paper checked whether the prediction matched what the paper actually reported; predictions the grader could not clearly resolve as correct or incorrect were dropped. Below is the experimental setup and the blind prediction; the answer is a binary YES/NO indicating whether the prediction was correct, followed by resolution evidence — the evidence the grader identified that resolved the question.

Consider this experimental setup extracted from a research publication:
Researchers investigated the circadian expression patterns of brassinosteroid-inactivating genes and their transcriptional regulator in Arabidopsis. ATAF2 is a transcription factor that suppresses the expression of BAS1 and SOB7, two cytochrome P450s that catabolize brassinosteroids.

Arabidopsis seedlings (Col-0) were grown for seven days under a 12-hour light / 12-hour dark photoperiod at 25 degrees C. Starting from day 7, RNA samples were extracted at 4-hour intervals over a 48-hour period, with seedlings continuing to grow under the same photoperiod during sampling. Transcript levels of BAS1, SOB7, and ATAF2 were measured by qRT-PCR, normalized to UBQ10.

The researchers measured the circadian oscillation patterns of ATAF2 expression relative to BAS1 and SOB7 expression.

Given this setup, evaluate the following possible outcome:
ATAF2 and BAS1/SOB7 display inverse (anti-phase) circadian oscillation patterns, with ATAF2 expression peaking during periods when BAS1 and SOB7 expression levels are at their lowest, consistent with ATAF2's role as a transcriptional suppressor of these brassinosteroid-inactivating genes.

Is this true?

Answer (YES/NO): YES